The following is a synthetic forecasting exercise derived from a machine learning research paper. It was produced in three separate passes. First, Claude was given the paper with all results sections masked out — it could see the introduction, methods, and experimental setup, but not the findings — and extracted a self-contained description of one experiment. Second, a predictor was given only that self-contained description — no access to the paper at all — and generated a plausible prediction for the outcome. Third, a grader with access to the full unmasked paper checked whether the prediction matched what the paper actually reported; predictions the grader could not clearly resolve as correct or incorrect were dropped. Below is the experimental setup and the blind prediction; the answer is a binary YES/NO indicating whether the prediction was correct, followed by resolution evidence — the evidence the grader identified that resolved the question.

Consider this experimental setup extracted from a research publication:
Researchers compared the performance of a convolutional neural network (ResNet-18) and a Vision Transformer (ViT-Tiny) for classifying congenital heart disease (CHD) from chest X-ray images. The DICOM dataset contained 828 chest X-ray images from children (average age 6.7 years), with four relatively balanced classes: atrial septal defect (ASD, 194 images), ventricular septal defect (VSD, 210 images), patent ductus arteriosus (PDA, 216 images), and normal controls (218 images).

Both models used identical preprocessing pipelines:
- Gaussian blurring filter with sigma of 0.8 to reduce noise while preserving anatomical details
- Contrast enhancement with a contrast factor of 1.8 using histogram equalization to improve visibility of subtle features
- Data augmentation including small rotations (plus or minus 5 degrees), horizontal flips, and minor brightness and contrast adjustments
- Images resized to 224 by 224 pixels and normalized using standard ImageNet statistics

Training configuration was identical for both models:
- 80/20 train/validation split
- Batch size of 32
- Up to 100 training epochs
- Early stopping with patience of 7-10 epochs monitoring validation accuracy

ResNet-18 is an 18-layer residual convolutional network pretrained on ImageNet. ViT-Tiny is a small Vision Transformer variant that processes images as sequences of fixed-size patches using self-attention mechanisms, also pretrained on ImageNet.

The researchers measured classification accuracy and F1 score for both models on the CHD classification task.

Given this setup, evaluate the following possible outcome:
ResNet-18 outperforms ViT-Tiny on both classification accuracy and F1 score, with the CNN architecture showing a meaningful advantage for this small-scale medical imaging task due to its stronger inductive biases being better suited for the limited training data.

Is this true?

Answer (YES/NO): YES